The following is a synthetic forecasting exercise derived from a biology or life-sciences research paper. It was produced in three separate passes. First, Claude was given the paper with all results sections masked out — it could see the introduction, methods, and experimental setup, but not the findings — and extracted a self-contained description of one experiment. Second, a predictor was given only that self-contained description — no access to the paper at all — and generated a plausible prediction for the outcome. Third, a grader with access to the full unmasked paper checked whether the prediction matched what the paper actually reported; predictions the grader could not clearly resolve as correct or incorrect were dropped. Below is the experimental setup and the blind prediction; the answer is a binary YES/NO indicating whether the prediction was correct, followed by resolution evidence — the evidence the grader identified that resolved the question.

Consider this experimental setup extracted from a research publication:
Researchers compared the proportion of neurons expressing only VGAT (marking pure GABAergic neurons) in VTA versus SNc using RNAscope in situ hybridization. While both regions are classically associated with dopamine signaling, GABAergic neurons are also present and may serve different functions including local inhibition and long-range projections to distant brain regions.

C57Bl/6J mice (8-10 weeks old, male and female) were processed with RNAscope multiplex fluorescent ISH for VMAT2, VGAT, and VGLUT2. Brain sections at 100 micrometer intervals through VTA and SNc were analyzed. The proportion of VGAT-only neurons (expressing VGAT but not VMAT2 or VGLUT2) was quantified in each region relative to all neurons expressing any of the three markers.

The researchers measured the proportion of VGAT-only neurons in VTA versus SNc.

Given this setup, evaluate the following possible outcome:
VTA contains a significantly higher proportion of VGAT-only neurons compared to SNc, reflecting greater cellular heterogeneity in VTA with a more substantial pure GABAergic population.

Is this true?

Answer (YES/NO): NO